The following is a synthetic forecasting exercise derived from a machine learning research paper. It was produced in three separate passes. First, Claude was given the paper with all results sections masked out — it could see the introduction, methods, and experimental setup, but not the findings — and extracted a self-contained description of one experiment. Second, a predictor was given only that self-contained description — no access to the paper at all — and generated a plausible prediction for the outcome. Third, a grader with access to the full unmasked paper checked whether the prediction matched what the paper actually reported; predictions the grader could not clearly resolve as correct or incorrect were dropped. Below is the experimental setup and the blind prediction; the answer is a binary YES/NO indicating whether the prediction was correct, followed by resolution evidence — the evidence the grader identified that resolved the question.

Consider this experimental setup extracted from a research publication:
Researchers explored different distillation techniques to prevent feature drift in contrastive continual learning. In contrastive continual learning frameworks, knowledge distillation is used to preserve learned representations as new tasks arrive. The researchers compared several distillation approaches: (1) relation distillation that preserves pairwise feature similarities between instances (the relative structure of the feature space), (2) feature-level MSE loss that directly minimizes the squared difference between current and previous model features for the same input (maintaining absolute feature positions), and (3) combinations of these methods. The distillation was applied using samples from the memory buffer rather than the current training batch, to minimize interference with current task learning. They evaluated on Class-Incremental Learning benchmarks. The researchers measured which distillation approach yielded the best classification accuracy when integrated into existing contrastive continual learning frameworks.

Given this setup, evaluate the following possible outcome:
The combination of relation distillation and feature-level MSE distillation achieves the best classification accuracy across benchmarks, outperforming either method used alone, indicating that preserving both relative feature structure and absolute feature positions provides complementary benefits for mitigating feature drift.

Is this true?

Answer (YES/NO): YES